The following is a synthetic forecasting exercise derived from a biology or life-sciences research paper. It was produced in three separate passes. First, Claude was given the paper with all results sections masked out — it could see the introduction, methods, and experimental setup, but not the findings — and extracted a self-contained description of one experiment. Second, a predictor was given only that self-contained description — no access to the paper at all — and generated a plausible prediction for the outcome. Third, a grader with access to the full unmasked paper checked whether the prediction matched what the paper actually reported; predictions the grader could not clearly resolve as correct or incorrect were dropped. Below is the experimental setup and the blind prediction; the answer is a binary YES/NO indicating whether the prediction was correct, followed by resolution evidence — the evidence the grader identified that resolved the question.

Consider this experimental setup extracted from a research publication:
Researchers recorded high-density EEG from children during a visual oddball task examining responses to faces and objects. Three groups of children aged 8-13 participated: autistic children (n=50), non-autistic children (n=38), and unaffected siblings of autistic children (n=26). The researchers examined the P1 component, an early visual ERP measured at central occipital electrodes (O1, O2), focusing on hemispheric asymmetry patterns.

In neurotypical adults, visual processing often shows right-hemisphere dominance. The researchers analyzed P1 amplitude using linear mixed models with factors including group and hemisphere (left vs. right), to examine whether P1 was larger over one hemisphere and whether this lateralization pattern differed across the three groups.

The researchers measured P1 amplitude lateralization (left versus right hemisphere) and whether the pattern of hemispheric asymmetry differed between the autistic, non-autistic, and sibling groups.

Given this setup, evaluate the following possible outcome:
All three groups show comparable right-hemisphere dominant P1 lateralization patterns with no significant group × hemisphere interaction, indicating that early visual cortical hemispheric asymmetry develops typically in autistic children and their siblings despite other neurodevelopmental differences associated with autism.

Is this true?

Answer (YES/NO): NO